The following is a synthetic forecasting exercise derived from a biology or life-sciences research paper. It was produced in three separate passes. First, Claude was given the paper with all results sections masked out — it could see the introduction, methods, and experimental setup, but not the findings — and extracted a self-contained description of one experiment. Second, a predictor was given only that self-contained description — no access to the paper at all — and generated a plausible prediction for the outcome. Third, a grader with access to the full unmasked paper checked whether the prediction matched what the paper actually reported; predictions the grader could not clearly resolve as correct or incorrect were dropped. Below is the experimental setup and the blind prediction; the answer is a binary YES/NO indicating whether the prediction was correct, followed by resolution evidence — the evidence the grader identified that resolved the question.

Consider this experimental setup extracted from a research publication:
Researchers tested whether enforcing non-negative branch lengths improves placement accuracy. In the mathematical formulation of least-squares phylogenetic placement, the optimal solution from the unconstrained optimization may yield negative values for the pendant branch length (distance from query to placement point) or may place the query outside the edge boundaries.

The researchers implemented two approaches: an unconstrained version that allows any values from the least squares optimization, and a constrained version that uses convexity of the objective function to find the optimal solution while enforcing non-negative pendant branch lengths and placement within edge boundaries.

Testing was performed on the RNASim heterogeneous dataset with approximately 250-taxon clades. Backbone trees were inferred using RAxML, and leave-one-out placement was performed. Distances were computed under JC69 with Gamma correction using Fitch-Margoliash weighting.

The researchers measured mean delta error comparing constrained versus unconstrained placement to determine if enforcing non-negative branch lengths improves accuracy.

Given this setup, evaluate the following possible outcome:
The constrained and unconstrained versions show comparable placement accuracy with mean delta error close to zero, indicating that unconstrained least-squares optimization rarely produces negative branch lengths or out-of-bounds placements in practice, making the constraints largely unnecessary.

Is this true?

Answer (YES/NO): NO